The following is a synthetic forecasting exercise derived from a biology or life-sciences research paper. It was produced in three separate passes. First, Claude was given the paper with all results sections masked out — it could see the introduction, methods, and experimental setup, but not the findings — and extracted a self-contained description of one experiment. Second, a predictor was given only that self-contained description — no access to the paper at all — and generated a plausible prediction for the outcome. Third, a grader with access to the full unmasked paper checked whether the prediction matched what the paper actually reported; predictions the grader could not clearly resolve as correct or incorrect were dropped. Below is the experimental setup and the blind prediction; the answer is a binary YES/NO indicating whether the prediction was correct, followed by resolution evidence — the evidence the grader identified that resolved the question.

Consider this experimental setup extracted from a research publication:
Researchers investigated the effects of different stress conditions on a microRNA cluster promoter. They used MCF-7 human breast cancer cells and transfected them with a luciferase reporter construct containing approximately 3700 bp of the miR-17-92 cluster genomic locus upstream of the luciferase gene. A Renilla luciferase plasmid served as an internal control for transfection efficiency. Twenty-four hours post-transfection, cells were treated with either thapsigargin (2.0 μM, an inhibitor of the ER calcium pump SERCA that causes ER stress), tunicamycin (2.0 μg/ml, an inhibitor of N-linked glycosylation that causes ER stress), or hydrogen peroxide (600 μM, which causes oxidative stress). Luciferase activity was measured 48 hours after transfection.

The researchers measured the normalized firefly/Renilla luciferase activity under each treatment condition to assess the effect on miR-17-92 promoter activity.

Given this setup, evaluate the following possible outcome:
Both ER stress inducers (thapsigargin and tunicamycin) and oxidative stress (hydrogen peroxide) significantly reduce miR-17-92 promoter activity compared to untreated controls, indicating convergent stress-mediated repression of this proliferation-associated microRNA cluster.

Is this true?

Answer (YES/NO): NO